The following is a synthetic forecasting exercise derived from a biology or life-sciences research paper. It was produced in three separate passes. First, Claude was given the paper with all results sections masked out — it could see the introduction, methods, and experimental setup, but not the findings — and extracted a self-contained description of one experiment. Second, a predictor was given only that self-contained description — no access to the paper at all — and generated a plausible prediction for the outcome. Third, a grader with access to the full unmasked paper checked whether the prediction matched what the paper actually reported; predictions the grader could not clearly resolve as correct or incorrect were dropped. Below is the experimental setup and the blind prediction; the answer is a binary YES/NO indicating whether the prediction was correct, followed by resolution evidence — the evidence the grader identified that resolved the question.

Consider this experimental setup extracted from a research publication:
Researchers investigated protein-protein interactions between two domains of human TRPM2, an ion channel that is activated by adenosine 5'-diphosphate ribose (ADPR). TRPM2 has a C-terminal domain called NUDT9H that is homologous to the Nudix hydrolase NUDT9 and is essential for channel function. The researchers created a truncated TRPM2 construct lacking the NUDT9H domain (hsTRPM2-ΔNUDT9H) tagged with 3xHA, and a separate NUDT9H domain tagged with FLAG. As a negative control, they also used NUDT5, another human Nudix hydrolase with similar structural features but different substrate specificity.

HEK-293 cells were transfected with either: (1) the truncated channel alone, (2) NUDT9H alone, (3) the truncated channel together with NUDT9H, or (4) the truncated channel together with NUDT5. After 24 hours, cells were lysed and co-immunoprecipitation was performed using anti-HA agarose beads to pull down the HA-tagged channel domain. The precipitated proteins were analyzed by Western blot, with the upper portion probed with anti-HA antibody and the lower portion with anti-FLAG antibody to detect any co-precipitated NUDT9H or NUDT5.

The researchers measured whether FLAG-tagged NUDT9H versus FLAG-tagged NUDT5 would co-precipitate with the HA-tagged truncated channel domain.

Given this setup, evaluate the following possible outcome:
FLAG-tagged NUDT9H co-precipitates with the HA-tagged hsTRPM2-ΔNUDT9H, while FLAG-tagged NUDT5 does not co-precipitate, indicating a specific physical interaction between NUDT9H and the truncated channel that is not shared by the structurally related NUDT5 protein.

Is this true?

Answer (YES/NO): YES